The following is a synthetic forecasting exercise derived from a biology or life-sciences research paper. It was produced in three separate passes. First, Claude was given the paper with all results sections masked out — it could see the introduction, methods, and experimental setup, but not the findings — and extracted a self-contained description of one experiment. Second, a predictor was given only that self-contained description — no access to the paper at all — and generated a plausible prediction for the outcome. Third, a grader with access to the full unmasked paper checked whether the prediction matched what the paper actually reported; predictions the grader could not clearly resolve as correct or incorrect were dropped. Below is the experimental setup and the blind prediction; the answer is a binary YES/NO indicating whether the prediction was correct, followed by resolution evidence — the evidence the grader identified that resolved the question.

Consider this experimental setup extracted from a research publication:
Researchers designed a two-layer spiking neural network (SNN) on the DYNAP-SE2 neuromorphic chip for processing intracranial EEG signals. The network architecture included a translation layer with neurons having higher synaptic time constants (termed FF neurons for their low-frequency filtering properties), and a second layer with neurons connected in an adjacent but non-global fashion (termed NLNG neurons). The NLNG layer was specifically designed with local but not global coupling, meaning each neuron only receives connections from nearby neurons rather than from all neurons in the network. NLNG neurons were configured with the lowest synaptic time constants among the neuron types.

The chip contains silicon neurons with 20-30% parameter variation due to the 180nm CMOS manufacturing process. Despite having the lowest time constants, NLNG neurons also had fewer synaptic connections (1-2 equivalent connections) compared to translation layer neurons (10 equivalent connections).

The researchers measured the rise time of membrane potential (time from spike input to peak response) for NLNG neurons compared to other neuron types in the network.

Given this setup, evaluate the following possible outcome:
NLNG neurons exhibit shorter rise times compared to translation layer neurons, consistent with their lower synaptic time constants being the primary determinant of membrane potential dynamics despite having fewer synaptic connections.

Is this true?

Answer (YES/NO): NO